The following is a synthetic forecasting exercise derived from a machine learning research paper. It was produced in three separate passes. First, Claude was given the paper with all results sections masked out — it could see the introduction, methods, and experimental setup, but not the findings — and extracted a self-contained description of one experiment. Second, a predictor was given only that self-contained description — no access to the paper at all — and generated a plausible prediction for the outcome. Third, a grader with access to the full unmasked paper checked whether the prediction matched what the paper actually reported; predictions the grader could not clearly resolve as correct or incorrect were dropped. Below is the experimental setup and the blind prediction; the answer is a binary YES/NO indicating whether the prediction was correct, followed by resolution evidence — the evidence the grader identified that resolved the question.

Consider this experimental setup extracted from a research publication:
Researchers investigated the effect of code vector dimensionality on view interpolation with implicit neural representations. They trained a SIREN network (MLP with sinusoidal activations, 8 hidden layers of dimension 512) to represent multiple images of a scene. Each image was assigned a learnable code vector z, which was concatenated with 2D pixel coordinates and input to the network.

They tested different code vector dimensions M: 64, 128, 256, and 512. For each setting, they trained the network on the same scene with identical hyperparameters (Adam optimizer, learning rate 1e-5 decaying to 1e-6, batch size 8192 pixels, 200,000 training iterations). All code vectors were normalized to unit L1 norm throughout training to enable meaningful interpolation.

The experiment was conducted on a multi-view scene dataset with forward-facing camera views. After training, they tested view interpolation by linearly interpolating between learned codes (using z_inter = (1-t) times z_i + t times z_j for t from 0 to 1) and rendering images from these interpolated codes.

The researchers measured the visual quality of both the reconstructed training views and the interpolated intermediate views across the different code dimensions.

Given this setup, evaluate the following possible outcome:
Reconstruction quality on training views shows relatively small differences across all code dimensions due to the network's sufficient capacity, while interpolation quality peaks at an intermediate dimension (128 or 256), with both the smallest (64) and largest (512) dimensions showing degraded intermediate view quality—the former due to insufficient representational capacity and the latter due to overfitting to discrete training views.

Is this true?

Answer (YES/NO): NO